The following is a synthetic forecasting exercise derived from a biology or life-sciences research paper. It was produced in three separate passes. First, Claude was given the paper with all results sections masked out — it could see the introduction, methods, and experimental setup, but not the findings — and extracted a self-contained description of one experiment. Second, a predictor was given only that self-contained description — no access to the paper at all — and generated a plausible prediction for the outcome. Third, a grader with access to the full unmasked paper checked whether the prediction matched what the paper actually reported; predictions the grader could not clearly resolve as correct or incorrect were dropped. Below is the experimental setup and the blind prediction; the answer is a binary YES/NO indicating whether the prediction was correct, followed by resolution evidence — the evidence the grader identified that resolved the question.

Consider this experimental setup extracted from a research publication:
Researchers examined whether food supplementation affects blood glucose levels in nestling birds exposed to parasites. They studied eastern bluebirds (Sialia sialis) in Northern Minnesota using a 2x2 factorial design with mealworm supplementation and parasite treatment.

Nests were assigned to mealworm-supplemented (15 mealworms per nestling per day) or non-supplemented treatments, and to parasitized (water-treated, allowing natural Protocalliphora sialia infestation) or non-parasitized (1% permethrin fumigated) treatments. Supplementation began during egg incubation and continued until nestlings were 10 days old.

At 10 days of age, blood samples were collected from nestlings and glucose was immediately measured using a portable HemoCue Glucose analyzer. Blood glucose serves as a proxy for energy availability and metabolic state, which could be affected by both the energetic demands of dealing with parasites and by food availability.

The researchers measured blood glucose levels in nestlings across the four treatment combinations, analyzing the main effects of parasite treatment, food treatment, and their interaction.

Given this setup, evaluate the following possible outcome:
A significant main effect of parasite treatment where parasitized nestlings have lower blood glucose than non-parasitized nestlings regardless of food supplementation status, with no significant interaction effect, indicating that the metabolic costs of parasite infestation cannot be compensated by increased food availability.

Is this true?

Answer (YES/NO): NO